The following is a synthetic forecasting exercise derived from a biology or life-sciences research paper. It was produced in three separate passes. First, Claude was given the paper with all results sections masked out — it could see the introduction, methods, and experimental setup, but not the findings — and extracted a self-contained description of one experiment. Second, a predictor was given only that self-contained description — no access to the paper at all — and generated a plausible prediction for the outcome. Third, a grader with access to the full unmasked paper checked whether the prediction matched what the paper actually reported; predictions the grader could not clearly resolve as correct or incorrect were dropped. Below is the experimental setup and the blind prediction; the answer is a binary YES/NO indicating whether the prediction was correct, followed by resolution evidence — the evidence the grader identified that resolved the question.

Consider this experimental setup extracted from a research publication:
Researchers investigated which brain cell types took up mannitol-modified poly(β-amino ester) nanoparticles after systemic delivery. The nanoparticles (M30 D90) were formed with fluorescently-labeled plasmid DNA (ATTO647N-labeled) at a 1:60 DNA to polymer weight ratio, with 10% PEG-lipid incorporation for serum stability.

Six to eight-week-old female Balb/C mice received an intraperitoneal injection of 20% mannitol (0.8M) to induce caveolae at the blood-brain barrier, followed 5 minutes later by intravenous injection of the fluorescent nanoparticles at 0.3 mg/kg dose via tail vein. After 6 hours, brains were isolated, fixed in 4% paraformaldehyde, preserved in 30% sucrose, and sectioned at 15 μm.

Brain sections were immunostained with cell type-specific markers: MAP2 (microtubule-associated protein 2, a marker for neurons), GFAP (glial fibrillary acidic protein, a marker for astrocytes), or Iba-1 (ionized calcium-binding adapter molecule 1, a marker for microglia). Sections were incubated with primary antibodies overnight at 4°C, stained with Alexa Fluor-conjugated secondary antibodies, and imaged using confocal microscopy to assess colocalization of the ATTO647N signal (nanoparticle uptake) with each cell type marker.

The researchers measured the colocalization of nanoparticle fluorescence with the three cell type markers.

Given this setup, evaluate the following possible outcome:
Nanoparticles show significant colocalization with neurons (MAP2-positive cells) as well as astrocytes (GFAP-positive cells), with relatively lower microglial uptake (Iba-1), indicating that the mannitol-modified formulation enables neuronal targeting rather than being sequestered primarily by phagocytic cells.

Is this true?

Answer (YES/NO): NO